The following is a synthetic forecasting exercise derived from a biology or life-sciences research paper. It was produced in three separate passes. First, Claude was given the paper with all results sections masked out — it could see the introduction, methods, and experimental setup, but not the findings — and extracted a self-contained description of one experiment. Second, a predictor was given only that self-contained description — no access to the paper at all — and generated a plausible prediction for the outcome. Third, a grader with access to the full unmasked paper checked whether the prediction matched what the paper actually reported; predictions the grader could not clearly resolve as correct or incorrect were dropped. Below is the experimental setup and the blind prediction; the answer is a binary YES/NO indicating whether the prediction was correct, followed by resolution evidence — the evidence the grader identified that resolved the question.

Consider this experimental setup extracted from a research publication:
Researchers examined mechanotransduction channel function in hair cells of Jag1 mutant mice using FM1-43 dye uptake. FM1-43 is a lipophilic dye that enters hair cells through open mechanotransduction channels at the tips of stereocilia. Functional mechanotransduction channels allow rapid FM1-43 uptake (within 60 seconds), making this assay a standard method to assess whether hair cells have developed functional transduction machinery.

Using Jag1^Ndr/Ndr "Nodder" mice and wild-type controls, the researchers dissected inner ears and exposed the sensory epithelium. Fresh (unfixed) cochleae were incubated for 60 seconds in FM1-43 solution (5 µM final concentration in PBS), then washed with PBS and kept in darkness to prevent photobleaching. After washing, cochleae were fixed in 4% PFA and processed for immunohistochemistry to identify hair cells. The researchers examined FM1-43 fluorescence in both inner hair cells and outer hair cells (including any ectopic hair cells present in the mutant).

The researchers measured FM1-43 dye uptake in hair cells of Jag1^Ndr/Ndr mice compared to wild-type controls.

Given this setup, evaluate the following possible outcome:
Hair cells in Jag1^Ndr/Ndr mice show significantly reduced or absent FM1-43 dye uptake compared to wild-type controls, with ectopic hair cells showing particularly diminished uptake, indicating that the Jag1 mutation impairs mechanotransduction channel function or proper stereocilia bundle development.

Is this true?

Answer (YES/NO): NO